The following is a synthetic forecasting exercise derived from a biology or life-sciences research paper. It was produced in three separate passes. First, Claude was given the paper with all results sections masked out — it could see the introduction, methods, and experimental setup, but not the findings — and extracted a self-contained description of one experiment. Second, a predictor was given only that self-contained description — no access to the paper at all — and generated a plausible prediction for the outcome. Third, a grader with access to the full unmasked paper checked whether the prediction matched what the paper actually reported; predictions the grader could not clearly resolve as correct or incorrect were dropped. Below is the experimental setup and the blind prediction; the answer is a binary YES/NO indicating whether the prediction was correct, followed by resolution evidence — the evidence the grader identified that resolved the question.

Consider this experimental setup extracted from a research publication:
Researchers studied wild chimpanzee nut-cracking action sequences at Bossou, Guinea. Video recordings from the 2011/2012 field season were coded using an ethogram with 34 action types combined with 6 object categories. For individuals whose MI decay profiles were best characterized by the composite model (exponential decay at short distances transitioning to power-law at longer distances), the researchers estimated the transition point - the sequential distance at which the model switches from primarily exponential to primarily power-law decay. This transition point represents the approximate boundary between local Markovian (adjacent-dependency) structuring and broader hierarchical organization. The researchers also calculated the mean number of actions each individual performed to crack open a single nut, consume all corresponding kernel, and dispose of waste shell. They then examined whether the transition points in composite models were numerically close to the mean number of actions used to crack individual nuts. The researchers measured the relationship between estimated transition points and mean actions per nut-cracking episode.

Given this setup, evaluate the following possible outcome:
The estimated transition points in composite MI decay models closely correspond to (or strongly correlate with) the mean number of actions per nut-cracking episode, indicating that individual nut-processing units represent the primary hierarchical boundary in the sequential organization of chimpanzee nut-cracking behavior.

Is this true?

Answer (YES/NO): NO